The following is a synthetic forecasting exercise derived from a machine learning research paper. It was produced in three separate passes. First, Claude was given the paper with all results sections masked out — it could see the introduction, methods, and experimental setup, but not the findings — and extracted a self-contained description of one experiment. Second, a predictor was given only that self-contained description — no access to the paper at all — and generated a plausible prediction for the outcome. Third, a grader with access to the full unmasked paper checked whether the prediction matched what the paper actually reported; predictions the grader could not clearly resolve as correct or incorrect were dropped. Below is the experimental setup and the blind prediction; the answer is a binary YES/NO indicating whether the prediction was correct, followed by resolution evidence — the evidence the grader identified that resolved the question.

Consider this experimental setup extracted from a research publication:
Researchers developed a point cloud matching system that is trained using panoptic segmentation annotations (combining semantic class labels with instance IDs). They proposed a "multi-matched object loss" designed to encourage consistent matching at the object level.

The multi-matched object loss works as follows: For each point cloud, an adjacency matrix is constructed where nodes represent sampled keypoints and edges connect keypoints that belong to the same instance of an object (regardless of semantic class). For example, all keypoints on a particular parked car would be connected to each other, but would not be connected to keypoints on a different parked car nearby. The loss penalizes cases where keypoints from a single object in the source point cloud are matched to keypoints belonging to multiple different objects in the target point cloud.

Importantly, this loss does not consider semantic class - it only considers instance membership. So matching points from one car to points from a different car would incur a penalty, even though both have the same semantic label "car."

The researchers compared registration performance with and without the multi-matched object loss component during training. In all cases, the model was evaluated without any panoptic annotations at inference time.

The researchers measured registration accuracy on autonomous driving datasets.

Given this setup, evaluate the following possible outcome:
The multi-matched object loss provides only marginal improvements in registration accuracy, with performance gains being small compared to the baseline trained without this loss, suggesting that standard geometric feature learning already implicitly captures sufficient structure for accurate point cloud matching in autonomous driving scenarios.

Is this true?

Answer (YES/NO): NO